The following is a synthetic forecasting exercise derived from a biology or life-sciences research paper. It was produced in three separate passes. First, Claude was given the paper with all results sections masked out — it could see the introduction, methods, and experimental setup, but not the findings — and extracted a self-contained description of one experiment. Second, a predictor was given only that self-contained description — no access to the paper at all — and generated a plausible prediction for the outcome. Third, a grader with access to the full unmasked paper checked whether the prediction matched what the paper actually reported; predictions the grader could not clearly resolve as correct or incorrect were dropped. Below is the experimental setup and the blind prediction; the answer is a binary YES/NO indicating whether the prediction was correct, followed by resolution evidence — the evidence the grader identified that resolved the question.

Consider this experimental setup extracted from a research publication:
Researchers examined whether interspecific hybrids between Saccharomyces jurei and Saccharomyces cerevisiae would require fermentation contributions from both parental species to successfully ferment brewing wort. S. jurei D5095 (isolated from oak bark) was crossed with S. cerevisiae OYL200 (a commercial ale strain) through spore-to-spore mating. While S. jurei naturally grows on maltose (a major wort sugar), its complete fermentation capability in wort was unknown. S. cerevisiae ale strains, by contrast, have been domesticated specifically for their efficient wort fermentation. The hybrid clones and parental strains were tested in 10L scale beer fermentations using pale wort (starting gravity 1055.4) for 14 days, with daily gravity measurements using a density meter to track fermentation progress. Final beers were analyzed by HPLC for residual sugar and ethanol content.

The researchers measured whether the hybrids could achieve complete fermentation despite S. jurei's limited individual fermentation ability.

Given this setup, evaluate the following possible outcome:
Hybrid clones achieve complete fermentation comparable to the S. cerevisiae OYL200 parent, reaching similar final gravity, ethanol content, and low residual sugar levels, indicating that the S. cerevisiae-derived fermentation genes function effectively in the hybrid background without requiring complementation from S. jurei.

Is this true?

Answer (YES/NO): NO